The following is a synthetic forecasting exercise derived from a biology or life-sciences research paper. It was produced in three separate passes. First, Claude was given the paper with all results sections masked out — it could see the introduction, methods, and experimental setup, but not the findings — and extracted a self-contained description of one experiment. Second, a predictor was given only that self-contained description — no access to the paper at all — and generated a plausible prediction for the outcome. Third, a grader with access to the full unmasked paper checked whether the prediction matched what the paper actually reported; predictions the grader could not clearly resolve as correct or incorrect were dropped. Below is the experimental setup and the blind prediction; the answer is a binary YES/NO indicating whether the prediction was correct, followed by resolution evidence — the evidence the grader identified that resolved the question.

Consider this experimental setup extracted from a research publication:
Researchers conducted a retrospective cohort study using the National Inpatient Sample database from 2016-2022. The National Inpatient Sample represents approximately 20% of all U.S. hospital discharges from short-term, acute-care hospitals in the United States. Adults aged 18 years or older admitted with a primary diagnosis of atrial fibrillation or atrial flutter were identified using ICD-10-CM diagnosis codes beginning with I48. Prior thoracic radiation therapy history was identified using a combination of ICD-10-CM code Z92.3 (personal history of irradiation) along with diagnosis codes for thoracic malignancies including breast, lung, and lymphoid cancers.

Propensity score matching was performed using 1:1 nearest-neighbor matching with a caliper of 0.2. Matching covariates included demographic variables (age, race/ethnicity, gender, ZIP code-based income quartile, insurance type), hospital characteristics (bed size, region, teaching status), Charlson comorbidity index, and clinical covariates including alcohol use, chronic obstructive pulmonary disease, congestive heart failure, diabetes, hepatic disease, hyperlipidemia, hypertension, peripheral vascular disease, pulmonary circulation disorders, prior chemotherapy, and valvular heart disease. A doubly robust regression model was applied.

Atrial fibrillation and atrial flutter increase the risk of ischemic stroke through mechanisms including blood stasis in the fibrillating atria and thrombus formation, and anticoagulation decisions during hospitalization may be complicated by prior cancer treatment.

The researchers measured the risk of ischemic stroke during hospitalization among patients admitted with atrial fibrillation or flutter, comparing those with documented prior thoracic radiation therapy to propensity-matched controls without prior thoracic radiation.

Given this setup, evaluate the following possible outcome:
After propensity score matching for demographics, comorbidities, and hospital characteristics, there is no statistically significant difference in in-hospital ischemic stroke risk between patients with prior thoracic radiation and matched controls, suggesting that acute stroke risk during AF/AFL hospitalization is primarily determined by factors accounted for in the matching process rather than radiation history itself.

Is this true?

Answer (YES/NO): YES